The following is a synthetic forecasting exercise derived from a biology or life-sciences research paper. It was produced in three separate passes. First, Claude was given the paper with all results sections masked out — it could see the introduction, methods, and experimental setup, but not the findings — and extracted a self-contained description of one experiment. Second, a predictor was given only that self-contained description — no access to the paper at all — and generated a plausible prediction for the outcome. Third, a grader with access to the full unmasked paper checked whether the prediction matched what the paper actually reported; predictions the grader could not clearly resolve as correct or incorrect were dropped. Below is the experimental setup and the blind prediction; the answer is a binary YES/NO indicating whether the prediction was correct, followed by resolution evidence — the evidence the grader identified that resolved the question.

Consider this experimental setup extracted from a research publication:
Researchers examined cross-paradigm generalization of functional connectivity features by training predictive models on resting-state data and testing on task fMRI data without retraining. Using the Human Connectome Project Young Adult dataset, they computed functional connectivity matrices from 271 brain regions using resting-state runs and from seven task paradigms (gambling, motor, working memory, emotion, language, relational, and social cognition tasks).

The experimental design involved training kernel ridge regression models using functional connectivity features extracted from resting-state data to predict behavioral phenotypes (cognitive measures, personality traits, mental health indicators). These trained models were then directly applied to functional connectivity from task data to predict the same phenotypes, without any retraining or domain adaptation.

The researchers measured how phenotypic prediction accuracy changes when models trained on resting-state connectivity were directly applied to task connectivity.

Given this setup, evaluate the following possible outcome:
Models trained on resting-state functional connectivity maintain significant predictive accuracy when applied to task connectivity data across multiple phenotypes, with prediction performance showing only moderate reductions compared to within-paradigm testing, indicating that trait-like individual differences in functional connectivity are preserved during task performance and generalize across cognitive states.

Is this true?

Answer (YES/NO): NO